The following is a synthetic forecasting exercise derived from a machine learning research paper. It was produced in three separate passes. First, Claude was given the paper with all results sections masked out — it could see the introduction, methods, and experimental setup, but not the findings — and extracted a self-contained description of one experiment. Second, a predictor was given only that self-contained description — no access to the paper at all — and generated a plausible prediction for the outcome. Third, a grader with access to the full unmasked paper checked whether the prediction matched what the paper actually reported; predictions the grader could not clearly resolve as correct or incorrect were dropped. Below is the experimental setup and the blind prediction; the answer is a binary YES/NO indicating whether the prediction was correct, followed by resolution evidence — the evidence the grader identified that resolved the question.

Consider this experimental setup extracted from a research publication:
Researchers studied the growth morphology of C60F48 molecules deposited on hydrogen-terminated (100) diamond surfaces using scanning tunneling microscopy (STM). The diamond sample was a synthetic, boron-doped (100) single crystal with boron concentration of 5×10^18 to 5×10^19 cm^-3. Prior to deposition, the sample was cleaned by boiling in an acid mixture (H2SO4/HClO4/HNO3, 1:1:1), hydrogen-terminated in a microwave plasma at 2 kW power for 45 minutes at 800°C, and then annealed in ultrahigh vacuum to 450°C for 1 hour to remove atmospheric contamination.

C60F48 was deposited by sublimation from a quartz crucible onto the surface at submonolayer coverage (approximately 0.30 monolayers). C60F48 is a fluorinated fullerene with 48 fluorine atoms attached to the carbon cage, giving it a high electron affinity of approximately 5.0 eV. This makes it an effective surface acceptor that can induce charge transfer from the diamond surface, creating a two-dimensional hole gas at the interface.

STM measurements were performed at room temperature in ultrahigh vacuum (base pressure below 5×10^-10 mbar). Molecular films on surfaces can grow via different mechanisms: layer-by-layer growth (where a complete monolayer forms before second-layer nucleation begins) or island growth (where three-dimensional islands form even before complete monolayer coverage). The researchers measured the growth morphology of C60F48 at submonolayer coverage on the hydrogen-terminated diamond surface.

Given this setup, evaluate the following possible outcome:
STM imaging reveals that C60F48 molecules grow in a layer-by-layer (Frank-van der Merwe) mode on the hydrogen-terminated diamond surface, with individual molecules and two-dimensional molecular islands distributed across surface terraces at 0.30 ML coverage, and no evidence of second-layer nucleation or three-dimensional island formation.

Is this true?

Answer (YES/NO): NO